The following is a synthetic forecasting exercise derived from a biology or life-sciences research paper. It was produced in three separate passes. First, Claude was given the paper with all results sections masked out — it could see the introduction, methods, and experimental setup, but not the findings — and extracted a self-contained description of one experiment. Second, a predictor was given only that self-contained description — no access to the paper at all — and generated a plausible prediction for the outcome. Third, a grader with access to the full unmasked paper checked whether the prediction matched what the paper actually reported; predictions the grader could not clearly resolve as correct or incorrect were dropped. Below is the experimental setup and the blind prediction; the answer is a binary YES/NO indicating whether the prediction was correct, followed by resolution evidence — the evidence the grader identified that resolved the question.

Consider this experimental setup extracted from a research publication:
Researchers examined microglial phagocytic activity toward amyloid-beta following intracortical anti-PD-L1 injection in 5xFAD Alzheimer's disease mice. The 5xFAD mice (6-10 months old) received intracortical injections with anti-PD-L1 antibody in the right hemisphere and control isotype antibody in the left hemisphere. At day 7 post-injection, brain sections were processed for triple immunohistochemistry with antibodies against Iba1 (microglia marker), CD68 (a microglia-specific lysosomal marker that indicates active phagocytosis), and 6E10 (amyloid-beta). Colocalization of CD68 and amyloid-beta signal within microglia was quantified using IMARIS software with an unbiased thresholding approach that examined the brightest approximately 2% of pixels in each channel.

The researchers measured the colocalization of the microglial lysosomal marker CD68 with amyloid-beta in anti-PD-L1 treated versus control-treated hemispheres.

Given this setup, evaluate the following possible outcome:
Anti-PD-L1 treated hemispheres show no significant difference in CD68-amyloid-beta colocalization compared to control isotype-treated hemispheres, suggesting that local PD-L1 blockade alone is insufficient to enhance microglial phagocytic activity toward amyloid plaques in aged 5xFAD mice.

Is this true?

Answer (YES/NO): NO